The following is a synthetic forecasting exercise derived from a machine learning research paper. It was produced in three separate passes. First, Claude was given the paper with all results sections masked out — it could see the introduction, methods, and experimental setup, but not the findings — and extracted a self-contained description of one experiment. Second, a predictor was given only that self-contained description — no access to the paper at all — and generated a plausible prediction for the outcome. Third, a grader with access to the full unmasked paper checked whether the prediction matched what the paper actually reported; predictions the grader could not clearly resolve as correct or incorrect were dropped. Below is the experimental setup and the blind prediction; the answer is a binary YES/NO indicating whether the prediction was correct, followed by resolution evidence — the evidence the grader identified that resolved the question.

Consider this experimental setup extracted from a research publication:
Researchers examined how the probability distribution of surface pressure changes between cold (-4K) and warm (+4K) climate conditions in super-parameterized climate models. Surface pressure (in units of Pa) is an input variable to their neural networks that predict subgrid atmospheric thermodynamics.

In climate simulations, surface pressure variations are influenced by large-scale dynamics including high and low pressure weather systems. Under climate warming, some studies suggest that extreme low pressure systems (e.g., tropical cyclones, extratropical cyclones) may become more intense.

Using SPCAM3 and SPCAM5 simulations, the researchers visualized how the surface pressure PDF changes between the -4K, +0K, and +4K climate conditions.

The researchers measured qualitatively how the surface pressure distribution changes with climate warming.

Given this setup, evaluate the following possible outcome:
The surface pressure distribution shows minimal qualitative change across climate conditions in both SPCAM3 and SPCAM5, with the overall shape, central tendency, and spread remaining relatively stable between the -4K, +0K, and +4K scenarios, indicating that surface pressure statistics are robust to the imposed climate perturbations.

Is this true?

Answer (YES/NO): YES